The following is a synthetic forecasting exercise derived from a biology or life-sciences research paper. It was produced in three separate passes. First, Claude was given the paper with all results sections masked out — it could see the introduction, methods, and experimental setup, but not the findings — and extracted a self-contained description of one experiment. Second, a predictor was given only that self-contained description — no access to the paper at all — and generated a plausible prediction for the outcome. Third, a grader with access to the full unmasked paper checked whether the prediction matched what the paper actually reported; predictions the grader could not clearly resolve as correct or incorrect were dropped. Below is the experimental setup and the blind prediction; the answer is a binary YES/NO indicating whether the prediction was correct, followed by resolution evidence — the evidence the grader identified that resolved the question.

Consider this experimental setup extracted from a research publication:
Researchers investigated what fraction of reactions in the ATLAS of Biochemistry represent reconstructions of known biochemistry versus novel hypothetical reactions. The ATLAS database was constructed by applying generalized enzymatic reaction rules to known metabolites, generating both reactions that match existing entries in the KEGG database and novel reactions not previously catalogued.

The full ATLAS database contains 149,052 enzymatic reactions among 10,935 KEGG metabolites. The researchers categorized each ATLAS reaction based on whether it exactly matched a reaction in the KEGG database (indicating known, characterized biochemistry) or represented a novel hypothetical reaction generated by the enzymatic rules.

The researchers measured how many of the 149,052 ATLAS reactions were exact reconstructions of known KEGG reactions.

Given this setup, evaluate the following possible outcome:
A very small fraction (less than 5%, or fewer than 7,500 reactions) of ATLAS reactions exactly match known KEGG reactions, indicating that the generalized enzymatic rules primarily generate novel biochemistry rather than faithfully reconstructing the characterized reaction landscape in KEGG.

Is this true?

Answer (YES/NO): YES